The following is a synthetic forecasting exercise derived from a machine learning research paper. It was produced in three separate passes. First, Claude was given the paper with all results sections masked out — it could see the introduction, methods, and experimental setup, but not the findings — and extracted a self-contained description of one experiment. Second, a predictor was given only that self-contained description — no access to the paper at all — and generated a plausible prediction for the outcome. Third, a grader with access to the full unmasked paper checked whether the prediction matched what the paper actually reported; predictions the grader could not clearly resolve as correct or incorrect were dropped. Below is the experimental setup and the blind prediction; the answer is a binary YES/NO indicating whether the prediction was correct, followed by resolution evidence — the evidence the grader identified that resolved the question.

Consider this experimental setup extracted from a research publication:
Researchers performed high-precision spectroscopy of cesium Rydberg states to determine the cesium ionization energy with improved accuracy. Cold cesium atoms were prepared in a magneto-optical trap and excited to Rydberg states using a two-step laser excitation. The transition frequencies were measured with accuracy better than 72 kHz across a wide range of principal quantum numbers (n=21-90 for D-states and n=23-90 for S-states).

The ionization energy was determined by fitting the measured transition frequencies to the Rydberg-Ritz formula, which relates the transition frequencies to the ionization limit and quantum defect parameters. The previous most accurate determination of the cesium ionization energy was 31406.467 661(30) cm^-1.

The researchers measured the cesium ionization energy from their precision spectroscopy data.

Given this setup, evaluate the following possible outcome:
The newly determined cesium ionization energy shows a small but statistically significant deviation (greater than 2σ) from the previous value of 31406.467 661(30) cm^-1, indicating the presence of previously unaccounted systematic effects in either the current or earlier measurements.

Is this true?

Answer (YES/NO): YES